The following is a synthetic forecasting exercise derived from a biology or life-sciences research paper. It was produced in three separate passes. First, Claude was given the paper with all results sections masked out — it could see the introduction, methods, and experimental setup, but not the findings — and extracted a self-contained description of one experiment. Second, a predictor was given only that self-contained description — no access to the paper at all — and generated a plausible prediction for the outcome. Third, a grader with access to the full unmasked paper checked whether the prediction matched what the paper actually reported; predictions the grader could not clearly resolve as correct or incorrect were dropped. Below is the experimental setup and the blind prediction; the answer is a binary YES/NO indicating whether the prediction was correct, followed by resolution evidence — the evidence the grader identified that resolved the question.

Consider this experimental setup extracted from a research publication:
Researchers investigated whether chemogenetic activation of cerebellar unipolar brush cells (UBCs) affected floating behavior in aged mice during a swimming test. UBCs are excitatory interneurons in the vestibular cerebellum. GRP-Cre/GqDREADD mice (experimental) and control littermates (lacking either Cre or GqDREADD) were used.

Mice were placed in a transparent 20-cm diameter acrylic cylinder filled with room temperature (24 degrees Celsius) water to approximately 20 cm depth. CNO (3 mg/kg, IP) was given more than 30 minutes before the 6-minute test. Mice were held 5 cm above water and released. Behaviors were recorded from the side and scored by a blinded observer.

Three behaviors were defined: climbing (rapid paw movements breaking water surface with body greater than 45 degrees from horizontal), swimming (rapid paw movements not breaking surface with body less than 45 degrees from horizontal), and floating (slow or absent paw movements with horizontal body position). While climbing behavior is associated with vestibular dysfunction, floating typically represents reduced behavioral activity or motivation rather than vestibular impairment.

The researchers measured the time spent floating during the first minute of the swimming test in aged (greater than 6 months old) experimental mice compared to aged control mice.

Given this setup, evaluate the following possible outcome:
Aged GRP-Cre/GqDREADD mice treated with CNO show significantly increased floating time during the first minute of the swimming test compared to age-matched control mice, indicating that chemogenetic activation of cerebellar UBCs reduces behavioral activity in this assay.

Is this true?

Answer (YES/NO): NO